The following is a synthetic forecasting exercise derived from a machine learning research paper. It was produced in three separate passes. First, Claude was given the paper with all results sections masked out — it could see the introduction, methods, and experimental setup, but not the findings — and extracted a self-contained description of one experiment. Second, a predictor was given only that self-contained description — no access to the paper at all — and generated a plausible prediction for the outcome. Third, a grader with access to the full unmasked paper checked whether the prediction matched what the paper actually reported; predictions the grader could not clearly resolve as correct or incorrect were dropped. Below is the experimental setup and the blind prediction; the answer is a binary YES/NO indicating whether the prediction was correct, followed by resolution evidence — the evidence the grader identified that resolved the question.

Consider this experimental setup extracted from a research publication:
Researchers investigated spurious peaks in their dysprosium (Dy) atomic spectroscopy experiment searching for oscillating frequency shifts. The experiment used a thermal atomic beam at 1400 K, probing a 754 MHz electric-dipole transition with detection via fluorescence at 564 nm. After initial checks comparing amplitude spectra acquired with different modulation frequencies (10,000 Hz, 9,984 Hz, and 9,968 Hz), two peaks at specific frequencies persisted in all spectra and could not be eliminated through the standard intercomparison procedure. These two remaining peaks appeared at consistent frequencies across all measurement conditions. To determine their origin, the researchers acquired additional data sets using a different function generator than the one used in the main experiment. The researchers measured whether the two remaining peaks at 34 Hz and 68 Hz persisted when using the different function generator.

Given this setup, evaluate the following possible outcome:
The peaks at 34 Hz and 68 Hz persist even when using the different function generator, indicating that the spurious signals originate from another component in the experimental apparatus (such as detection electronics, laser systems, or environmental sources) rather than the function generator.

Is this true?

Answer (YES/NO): NO